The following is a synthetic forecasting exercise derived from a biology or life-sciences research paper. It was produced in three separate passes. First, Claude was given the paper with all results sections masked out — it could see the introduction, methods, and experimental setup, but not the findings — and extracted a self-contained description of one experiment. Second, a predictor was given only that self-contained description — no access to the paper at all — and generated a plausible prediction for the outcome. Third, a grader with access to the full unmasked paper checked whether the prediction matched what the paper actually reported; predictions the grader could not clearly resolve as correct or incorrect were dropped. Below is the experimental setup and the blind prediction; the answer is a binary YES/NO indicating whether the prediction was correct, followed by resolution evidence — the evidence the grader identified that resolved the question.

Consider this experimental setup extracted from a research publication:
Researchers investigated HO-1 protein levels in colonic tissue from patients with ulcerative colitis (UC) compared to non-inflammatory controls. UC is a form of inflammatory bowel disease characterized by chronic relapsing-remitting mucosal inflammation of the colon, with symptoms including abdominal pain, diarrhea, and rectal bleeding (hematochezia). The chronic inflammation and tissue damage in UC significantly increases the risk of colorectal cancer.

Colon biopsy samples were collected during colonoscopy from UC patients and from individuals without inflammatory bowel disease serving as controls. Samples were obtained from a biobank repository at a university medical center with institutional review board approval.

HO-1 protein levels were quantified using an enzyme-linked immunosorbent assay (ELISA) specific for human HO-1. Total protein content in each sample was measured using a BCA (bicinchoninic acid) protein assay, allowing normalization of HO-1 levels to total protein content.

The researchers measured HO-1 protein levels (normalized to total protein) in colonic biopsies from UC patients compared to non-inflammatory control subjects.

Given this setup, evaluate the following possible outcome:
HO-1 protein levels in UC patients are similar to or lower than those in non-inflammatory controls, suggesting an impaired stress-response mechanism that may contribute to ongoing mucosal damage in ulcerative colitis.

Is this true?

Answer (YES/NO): NO